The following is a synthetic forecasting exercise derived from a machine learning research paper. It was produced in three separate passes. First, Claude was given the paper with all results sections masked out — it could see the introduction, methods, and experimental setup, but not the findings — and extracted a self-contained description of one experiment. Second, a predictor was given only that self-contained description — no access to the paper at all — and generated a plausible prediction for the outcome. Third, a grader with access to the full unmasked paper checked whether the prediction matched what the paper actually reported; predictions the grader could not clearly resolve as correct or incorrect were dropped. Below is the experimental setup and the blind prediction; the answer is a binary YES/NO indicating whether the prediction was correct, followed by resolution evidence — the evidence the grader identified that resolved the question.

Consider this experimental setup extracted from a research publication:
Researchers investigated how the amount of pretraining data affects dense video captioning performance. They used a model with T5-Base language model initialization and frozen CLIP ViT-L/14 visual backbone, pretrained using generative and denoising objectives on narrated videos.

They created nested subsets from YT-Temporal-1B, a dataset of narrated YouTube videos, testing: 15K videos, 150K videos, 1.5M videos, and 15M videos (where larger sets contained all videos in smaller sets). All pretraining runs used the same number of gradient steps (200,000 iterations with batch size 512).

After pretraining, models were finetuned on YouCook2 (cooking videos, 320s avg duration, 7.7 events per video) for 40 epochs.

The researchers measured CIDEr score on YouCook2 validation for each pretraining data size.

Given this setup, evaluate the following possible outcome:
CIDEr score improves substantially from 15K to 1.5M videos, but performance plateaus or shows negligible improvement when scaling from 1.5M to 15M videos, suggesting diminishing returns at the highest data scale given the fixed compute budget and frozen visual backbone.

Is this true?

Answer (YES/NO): NO